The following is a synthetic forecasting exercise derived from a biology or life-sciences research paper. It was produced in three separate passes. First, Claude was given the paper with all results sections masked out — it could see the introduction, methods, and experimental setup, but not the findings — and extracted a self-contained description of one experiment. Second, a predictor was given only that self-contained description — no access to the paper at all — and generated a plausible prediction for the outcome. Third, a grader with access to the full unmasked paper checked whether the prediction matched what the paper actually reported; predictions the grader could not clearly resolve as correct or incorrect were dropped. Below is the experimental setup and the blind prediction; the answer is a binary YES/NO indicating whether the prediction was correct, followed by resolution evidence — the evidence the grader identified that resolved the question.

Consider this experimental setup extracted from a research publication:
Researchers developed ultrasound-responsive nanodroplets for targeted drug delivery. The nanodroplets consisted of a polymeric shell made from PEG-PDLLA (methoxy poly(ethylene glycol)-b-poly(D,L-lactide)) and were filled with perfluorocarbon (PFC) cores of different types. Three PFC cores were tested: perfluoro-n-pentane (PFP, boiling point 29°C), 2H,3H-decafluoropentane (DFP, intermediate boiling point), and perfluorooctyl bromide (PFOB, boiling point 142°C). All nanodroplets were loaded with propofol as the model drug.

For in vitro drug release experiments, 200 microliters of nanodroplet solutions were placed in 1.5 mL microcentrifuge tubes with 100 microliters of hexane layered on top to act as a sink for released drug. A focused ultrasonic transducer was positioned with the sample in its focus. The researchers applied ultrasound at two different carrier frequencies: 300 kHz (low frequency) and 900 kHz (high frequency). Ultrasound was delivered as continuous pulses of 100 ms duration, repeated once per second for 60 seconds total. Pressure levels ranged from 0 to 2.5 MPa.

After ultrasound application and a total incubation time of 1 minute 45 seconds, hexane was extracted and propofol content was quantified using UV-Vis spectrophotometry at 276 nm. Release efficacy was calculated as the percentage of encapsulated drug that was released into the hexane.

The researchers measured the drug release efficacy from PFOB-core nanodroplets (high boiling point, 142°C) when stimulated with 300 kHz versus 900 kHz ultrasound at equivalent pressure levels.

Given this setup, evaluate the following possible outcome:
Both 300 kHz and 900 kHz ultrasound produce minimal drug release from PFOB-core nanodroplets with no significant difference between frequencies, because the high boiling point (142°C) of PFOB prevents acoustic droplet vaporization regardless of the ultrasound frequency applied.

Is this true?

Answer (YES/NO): NO